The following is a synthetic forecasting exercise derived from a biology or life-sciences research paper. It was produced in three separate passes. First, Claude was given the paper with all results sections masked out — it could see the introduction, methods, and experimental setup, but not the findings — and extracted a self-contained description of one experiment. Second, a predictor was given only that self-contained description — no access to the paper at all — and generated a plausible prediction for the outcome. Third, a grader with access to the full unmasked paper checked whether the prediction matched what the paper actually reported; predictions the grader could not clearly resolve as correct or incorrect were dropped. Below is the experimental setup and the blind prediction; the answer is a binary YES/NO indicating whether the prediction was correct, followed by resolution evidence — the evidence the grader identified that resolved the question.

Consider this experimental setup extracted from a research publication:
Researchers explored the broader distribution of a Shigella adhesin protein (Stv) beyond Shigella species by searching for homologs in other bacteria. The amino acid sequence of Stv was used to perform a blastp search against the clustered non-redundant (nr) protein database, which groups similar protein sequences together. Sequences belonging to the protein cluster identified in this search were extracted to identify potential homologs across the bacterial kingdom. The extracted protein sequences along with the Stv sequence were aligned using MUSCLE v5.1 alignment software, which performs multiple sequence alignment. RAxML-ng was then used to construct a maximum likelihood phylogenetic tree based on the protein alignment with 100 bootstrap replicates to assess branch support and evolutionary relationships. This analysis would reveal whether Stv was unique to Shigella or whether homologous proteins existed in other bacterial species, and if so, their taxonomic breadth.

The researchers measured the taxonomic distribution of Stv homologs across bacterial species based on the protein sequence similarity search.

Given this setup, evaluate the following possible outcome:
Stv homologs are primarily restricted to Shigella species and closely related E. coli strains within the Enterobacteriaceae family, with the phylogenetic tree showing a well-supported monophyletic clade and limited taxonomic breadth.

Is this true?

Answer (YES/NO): NO